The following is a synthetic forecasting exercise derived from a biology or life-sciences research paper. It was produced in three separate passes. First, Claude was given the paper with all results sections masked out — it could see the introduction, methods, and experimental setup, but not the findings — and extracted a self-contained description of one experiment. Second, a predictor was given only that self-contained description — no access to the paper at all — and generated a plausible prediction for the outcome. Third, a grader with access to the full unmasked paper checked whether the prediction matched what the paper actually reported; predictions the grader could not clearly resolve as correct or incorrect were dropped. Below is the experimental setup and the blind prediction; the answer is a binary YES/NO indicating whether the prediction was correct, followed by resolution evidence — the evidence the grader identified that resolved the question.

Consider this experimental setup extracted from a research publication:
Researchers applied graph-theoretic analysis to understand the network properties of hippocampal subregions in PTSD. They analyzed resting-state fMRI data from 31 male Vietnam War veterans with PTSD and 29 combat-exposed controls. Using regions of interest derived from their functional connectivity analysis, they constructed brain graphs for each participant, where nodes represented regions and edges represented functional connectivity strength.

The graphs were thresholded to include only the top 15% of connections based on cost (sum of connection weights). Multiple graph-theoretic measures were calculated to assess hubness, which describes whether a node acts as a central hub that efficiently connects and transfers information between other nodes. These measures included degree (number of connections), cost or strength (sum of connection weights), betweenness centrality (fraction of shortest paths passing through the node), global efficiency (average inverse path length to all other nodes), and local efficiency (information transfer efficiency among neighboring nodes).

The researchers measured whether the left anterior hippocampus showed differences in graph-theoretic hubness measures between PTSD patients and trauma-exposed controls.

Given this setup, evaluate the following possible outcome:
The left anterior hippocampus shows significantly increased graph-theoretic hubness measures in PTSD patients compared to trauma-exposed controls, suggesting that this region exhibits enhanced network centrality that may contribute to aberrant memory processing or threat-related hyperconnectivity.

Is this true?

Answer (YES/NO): YES